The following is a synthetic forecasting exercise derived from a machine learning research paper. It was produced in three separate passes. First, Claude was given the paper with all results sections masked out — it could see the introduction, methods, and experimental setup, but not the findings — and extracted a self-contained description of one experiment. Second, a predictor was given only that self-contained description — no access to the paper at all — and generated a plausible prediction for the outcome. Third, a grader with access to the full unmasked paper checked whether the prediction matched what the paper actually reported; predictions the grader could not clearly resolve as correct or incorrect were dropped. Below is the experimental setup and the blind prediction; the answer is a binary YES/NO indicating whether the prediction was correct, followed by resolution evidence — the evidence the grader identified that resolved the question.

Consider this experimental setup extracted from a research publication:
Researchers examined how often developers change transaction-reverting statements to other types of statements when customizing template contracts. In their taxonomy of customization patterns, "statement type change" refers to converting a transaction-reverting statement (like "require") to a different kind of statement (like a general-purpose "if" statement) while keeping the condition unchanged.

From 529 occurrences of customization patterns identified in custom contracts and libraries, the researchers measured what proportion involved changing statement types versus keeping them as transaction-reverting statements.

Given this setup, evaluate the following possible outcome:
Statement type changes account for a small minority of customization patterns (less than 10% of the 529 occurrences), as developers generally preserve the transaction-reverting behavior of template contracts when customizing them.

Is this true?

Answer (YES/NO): YES